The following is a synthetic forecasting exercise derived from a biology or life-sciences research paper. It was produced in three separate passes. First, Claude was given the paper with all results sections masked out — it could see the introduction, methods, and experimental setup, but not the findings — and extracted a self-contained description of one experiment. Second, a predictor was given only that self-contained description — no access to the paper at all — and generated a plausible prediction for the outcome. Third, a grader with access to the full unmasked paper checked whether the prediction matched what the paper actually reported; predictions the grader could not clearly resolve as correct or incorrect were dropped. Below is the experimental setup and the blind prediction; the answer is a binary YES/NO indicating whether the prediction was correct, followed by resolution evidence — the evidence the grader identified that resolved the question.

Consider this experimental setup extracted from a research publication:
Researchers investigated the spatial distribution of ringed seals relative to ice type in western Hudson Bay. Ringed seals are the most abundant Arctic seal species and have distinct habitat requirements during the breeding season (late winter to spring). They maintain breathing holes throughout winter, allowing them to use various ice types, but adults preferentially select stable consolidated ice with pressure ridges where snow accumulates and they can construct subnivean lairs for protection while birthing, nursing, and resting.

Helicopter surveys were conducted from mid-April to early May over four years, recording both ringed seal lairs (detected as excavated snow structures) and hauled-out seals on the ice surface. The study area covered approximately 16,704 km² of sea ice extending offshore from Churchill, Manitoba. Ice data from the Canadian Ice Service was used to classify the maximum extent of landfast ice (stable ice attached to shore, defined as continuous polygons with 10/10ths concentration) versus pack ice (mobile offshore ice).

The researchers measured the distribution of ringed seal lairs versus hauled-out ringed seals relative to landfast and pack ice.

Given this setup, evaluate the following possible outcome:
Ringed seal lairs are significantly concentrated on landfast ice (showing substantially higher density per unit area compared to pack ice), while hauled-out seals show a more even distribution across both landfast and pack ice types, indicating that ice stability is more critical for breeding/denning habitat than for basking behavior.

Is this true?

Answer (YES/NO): NO